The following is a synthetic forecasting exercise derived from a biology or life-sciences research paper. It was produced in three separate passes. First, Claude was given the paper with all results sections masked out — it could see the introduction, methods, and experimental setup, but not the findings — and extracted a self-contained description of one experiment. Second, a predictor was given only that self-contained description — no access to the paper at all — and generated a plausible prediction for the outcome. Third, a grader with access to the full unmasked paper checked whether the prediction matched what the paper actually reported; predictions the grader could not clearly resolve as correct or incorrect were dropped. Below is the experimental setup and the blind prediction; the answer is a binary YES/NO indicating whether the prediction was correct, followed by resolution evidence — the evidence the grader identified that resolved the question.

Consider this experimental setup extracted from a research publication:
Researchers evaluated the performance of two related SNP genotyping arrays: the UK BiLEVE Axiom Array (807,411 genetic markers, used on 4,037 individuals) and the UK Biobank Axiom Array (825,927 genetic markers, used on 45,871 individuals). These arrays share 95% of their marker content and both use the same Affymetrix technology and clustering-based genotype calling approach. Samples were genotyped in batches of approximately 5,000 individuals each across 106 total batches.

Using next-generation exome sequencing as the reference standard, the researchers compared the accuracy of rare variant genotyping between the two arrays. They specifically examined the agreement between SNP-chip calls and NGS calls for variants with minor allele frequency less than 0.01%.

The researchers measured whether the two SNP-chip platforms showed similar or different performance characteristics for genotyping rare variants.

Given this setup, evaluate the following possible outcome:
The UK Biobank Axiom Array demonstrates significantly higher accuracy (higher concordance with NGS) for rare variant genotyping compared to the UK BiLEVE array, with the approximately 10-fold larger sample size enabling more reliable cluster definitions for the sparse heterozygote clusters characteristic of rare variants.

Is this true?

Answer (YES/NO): YES